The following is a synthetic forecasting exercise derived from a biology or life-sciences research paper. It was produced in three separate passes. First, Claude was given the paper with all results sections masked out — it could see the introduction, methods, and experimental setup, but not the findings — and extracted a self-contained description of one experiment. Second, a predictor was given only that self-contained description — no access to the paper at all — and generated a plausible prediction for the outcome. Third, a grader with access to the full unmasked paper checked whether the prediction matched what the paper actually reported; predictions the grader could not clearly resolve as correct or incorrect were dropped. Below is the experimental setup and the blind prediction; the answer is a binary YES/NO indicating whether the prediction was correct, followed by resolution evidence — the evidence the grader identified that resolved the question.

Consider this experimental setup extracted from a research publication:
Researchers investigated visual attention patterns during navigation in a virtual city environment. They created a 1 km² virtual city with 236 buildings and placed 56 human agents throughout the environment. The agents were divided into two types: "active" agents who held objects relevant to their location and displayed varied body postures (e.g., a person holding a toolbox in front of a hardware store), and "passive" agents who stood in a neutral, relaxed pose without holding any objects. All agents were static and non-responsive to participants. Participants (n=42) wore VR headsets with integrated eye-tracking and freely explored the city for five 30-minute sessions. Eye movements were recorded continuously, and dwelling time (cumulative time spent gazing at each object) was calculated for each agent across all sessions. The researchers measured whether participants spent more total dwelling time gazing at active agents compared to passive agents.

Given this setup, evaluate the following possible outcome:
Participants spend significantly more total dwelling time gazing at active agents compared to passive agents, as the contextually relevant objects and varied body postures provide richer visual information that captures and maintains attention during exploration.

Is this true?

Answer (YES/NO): YES